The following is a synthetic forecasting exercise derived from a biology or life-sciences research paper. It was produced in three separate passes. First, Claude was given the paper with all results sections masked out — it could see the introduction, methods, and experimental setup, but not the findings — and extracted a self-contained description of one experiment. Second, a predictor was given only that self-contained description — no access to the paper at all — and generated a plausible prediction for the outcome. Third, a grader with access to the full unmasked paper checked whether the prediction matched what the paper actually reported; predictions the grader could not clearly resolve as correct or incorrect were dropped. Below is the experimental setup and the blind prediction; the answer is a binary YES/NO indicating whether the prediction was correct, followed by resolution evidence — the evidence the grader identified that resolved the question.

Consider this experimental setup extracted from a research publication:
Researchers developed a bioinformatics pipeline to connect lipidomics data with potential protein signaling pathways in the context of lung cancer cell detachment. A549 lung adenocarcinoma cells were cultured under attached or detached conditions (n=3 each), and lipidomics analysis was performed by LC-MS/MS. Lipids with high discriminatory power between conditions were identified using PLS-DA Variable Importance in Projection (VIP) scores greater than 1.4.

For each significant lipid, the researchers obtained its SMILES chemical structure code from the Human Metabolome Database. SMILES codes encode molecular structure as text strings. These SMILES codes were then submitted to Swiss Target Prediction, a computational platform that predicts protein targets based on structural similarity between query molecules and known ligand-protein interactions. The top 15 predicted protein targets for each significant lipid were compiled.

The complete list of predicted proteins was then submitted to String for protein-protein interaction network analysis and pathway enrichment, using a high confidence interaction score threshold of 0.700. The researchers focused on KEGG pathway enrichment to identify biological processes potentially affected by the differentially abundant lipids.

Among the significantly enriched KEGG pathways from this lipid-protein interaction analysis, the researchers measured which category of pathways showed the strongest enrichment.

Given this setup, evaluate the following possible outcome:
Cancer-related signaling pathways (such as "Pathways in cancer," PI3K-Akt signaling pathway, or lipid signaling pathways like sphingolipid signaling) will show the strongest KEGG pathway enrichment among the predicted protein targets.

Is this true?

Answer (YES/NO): YES